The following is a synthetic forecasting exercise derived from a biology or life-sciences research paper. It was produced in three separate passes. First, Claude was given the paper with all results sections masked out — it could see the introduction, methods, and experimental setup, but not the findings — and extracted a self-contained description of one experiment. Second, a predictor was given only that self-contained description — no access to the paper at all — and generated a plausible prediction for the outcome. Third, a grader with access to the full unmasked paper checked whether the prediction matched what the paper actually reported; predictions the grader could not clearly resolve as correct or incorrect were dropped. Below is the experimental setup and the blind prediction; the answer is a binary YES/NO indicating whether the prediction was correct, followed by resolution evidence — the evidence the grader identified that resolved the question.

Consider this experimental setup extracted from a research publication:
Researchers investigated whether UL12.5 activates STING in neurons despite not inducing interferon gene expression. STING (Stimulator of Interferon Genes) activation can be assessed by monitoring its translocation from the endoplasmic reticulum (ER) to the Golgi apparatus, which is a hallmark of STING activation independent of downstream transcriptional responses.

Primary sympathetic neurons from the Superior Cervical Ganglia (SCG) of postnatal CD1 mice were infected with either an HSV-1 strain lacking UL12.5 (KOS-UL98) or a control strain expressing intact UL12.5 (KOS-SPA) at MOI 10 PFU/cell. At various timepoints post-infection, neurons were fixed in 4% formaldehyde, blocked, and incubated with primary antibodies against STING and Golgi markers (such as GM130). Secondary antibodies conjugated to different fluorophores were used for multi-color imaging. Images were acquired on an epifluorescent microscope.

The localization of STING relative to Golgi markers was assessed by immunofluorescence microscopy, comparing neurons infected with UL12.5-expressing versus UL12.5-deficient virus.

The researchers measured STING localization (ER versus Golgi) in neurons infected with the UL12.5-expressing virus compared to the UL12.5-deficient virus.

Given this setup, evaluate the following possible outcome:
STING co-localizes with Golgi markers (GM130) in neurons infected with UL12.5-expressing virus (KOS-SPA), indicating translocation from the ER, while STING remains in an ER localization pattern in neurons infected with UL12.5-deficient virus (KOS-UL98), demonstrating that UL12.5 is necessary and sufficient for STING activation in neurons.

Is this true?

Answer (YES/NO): NO